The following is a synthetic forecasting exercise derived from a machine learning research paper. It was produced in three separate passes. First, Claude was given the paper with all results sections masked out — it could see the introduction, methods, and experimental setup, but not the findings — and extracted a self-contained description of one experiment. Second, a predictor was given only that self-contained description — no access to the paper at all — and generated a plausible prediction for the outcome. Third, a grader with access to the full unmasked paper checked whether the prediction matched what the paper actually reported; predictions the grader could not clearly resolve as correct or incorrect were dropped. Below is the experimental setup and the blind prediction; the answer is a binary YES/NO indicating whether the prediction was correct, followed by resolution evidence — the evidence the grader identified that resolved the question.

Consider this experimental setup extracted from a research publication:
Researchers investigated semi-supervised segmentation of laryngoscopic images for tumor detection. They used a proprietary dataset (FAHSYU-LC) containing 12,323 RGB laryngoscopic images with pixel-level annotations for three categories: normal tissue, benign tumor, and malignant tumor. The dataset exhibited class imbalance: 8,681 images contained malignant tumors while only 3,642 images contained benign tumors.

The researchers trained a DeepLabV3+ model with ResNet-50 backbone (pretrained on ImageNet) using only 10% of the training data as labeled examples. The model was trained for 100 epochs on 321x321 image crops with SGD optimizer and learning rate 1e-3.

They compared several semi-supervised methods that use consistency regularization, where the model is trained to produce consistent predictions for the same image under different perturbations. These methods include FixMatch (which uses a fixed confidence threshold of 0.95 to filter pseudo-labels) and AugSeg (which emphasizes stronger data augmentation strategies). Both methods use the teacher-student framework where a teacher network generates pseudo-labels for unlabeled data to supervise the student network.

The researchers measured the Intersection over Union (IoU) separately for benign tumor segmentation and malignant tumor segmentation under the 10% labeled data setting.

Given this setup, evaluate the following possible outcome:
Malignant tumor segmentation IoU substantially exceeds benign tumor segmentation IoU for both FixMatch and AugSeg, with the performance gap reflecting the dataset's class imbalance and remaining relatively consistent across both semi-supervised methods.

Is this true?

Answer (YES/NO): YES